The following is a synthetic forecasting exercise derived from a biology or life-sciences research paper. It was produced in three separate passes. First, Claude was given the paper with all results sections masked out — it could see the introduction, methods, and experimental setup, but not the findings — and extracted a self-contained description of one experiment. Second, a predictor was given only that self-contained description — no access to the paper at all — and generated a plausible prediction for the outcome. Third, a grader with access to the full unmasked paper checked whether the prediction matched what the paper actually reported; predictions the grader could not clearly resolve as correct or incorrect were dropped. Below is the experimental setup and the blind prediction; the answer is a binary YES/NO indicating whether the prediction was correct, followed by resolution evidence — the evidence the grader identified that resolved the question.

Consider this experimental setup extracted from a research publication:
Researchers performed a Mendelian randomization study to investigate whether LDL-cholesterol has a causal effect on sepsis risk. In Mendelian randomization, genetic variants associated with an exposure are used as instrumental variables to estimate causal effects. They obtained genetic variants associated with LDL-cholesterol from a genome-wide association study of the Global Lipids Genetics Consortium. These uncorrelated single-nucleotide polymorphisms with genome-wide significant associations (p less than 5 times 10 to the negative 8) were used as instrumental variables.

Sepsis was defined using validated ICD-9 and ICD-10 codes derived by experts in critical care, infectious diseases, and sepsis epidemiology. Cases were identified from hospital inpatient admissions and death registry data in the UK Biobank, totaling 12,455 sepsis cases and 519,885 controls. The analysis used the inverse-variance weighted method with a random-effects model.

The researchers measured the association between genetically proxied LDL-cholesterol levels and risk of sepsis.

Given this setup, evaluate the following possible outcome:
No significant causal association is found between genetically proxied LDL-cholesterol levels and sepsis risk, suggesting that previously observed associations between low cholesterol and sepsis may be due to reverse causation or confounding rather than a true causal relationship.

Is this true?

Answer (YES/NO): YES